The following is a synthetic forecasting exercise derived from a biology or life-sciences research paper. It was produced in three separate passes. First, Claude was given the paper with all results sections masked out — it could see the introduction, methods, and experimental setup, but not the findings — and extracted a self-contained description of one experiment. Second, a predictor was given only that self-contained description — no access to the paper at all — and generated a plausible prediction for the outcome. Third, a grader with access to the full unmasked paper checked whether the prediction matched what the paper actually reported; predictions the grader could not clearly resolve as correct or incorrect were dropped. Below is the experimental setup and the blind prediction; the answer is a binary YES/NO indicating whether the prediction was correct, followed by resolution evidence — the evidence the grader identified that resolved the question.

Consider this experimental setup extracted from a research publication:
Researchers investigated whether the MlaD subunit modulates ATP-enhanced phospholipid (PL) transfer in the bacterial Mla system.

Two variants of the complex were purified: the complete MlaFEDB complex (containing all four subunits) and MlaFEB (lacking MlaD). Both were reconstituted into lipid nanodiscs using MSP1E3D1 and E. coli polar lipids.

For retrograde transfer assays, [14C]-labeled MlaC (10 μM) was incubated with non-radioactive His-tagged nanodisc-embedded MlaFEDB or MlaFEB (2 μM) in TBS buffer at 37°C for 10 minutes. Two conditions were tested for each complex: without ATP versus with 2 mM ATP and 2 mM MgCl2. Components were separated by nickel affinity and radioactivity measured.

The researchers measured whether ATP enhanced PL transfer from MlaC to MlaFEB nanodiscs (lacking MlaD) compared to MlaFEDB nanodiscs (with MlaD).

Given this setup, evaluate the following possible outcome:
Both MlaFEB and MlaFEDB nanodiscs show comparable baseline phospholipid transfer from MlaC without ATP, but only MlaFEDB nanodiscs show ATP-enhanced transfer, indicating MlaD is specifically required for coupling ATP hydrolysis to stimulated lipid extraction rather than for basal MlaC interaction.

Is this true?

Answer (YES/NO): NO